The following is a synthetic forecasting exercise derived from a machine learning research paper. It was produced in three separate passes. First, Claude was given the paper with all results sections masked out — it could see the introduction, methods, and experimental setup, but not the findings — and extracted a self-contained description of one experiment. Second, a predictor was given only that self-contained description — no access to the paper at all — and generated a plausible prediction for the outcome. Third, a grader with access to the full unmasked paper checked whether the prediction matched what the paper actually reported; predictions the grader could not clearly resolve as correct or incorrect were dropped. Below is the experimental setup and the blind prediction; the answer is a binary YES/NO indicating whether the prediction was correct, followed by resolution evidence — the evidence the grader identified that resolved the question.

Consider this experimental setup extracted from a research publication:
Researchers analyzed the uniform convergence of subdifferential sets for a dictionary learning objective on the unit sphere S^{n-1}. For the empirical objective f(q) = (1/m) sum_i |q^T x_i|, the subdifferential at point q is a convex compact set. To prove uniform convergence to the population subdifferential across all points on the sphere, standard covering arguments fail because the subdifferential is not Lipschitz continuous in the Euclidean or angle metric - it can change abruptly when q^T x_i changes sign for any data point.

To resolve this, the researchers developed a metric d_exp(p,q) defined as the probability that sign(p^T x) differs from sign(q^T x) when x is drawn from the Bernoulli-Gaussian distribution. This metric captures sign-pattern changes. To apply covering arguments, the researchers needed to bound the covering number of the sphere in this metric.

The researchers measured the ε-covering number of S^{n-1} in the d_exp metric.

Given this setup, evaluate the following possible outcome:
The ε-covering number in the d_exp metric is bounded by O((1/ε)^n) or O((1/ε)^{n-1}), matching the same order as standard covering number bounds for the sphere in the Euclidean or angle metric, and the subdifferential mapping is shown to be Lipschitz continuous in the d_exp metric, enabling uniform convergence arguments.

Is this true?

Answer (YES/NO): NO